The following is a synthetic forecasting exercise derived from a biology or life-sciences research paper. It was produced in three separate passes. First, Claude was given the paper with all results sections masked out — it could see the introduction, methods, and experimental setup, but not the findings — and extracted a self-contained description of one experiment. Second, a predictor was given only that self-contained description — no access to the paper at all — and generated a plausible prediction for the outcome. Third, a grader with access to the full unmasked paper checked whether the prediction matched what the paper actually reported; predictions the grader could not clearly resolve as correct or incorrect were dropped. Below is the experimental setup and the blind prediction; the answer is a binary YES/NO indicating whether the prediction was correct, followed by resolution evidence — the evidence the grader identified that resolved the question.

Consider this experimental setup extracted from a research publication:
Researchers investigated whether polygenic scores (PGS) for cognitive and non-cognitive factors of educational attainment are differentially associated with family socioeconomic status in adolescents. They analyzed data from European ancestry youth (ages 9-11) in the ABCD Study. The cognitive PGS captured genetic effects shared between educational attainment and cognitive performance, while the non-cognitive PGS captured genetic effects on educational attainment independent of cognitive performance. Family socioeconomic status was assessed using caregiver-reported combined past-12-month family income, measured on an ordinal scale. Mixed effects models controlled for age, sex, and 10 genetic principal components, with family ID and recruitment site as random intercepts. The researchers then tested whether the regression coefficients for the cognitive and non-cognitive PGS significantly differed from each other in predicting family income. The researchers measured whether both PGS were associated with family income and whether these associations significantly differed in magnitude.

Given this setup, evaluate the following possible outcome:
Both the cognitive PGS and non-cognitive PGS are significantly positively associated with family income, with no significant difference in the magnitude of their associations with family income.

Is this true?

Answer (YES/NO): YES